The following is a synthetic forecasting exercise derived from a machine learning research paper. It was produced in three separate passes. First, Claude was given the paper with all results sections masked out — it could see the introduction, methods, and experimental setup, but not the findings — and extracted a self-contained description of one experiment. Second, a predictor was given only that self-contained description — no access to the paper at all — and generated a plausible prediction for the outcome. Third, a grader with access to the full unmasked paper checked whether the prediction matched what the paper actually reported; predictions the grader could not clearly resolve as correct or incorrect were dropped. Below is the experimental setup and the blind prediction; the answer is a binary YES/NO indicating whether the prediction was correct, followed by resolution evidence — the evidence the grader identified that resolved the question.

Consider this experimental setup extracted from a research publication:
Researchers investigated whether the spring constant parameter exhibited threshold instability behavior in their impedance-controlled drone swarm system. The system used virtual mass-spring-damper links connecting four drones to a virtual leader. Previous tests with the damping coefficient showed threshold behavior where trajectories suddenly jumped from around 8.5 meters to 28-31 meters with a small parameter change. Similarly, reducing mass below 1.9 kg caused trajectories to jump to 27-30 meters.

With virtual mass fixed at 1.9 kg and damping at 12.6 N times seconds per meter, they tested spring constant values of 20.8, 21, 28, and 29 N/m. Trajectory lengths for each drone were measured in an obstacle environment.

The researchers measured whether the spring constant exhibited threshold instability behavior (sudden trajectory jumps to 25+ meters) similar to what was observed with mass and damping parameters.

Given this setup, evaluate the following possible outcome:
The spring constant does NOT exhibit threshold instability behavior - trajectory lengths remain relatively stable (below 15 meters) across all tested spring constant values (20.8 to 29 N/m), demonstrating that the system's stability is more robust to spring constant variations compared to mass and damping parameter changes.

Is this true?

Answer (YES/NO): YES